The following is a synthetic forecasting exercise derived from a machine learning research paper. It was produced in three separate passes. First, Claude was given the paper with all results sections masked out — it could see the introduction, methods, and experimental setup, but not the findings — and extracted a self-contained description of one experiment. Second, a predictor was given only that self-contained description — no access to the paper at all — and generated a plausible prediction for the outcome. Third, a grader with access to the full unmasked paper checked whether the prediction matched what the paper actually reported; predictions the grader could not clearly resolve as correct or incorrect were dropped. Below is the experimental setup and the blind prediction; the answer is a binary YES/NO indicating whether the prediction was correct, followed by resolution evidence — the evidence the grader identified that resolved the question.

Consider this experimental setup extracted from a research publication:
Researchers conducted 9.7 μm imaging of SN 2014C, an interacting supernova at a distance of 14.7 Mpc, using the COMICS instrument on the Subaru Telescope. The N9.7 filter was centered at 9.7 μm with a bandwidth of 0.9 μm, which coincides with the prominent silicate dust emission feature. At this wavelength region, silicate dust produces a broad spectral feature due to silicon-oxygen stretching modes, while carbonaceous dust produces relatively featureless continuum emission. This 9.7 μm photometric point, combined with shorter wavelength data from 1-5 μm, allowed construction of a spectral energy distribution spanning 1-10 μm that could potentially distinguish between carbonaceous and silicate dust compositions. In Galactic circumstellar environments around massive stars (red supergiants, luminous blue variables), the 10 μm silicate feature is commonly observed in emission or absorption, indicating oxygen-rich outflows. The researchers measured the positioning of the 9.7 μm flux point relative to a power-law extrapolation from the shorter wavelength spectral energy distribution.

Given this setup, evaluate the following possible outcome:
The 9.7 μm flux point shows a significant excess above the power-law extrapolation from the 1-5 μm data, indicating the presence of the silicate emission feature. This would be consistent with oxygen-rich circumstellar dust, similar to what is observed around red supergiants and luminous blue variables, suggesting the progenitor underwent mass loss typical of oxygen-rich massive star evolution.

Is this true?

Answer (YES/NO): YES